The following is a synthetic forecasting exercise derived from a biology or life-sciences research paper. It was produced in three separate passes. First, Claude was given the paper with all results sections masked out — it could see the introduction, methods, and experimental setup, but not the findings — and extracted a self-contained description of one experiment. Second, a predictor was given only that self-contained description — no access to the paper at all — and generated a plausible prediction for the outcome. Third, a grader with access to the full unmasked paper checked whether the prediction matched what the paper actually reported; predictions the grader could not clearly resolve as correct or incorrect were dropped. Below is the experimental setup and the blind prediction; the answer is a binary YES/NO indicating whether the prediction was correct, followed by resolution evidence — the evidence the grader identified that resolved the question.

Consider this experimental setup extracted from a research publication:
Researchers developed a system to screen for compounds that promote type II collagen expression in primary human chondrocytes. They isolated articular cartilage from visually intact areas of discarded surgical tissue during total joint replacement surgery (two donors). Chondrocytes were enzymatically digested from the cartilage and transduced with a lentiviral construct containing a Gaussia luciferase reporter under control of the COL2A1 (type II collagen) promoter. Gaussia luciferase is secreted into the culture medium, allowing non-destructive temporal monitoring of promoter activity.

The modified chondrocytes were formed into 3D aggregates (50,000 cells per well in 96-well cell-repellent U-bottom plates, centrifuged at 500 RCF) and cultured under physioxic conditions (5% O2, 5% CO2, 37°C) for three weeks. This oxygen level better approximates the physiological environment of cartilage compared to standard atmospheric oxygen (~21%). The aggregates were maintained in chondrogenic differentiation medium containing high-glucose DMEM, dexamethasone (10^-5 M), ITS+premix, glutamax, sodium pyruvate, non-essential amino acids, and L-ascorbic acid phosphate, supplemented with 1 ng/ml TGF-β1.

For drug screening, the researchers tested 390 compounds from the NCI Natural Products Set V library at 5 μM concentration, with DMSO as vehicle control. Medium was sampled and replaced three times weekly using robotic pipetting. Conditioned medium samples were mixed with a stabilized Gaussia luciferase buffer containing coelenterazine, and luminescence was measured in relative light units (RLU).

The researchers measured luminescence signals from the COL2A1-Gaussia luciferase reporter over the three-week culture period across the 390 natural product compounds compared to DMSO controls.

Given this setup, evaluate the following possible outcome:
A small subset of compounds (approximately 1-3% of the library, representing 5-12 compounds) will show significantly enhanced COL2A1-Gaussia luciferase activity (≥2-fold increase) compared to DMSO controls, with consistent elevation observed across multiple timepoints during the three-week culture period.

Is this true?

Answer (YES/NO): NO